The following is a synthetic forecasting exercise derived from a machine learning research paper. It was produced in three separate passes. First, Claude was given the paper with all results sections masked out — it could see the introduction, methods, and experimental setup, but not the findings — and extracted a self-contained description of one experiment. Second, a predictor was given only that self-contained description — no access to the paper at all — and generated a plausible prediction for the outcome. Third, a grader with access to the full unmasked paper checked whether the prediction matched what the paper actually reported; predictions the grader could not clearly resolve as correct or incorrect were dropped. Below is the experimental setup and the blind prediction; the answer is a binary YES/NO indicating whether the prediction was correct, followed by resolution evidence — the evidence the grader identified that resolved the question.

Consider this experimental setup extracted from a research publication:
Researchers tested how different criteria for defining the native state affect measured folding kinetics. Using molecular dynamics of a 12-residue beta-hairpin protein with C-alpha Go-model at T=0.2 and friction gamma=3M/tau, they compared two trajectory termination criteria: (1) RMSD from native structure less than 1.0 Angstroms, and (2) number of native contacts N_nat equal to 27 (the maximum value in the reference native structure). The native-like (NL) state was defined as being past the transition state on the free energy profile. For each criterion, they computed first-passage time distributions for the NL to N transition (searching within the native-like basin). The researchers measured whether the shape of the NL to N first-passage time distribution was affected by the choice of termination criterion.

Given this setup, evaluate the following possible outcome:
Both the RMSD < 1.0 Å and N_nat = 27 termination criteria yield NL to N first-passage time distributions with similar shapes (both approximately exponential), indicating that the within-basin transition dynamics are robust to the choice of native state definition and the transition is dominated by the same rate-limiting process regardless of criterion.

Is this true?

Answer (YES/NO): YES